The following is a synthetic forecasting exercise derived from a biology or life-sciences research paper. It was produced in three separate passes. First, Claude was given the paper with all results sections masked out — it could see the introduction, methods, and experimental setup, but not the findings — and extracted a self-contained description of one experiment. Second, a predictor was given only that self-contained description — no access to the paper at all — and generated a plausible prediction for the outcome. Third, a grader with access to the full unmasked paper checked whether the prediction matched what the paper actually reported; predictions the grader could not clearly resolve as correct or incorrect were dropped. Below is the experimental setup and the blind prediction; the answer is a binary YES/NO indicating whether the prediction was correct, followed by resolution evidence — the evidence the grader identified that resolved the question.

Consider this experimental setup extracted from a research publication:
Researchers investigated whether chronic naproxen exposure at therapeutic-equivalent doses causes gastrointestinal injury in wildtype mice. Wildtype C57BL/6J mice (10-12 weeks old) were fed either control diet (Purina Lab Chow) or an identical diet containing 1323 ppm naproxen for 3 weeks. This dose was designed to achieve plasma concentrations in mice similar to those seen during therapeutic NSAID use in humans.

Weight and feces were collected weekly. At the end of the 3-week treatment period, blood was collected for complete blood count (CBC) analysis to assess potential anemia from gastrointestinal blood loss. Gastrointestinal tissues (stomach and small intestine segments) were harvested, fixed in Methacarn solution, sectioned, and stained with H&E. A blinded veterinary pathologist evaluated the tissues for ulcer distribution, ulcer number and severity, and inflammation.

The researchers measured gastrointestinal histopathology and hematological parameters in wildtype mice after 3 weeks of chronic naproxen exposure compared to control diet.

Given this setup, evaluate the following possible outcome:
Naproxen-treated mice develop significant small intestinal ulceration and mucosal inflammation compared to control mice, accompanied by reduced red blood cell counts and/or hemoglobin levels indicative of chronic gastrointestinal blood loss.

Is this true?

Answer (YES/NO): YES